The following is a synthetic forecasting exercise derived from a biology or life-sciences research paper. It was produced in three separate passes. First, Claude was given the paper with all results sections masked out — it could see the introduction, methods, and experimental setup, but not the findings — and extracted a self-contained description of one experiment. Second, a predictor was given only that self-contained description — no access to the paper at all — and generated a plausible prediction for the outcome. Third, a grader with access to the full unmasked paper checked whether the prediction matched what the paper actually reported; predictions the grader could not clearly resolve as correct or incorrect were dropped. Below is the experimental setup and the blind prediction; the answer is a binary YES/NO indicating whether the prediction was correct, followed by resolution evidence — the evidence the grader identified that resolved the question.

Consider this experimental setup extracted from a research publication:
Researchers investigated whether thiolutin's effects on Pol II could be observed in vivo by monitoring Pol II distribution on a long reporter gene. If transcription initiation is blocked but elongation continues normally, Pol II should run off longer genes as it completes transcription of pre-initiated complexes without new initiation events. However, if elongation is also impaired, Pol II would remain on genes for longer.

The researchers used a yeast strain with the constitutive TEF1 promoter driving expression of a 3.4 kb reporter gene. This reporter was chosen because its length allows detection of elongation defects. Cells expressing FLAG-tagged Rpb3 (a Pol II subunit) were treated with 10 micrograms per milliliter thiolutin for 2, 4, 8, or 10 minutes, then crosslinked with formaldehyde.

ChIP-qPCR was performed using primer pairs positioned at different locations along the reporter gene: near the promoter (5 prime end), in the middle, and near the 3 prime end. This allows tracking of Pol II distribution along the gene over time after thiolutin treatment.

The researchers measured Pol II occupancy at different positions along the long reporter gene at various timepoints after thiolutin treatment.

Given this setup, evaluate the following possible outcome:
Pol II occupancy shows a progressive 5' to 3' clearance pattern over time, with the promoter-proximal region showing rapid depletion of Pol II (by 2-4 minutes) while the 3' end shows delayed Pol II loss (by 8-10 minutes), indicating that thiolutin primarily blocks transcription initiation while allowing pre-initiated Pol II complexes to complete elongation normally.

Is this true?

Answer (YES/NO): NO